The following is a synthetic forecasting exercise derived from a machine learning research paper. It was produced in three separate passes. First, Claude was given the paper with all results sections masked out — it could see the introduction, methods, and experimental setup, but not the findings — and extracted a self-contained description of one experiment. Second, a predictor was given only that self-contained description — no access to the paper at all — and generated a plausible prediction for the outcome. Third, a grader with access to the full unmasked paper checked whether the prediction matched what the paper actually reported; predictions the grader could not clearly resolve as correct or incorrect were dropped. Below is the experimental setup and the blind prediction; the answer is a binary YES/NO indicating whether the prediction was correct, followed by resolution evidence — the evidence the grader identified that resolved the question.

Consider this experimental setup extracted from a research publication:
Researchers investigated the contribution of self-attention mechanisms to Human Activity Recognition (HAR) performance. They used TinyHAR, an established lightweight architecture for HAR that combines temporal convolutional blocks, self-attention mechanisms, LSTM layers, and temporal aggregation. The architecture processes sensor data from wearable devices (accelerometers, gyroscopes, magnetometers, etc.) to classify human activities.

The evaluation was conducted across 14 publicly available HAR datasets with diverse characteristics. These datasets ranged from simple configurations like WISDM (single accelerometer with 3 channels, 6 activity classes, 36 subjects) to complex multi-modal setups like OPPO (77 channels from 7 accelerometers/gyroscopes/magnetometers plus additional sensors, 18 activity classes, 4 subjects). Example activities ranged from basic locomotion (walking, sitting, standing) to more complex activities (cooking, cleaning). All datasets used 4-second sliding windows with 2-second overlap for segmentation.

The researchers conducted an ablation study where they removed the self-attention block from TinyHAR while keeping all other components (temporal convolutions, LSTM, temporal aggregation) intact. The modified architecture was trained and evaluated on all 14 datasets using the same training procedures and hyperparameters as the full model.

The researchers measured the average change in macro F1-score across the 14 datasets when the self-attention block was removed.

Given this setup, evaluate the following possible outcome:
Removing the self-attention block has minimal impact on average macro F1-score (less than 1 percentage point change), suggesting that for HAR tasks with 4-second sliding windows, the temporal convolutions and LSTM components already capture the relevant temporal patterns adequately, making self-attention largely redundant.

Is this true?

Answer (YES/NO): YES